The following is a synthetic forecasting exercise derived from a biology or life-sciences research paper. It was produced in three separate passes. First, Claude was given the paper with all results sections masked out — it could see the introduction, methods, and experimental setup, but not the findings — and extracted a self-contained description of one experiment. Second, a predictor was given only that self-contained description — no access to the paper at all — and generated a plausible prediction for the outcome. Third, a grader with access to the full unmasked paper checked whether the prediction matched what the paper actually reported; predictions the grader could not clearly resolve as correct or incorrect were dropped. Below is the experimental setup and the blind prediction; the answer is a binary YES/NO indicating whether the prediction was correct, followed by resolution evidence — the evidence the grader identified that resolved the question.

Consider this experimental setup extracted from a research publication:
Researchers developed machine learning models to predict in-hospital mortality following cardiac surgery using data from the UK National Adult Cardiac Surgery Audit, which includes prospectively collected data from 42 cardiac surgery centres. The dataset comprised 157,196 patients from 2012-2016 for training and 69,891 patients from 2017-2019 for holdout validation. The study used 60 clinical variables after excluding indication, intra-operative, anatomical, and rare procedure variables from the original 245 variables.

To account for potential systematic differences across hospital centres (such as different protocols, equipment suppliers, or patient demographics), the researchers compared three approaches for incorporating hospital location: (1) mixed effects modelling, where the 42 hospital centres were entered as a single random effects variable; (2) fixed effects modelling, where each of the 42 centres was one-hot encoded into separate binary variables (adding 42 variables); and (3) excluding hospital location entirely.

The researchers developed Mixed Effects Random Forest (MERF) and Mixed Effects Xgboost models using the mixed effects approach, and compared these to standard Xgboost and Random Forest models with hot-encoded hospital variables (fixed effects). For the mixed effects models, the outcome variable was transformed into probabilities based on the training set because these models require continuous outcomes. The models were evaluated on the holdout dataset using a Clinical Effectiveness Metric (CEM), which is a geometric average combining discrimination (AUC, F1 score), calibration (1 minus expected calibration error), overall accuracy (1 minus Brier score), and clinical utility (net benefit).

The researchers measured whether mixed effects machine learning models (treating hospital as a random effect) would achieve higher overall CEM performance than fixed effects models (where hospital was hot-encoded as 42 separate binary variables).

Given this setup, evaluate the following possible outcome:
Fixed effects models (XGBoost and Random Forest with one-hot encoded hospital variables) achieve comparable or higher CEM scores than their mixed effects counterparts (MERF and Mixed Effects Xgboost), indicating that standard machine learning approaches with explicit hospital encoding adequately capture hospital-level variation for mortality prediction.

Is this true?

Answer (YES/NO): YES